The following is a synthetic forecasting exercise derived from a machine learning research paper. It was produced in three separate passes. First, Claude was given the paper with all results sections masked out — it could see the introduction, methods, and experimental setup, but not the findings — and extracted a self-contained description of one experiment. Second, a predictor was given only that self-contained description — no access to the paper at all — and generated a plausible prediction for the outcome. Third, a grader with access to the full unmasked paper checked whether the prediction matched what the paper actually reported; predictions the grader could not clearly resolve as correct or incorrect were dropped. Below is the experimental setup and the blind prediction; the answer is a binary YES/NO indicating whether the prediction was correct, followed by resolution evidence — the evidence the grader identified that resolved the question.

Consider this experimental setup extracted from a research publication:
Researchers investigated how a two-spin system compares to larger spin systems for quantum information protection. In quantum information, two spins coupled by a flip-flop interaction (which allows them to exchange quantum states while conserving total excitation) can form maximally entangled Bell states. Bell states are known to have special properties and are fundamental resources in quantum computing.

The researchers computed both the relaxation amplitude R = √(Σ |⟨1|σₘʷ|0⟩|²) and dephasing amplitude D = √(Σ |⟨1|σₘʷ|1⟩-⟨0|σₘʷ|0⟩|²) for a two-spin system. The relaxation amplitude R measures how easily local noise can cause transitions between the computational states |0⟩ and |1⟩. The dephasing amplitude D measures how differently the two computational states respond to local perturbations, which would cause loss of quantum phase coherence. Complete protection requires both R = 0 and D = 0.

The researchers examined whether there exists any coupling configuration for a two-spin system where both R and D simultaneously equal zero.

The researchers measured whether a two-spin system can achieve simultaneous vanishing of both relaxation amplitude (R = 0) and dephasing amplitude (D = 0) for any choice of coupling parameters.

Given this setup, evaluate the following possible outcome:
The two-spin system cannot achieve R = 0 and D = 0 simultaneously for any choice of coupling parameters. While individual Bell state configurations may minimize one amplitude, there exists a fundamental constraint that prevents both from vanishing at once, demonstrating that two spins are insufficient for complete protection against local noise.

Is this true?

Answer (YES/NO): YES